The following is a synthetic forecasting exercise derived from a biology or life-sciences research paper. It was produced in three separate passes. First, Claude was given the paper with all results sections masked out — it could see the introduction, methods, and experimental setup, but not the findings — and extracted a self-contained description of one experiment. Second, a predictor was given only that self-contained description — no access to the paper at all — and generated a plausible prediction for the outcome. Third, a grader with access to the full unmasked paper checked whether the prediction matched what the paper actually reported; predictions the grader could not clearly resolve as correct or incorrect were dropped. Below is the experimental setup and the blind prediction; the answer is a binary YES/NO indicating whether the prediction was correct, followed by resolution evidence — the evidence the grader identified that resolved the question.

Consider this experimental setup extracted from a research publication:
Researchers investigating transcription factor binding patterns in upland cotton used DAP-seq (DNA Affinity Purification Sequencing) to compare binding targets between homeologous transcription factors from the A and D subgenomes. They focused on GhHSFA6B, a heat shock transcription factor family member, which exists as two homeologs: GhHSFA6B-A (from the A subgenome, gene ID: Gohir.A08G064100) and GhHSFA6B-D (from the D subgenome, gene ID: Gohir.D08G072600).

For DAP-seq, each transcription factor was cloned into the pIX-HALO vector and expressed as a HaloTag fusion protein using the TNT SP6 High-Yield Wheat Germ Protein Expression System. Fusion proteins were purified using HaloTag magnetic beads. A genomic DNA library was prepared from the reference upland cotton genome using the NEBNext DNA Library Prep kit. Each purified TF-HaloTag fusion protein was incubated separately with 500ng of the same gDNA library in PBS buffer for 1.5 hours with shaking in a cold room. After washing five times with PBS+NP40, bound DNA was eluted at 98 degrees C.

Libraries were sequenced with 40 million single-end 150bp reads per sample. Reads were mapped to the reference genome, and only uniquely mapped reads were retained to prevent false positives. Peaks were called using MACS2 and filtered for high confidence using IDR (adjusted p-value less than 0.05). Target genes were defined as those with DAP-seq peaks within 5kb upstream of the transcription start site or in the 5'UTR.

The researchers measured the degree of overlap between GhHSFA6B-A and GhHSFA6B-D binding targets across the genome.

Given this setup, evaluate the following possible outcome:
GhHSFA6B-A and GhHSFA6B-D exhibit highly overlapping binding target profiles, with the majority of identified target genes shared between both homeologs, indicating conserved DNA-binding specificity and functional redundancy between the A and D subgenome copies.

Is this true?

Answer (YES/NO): NO